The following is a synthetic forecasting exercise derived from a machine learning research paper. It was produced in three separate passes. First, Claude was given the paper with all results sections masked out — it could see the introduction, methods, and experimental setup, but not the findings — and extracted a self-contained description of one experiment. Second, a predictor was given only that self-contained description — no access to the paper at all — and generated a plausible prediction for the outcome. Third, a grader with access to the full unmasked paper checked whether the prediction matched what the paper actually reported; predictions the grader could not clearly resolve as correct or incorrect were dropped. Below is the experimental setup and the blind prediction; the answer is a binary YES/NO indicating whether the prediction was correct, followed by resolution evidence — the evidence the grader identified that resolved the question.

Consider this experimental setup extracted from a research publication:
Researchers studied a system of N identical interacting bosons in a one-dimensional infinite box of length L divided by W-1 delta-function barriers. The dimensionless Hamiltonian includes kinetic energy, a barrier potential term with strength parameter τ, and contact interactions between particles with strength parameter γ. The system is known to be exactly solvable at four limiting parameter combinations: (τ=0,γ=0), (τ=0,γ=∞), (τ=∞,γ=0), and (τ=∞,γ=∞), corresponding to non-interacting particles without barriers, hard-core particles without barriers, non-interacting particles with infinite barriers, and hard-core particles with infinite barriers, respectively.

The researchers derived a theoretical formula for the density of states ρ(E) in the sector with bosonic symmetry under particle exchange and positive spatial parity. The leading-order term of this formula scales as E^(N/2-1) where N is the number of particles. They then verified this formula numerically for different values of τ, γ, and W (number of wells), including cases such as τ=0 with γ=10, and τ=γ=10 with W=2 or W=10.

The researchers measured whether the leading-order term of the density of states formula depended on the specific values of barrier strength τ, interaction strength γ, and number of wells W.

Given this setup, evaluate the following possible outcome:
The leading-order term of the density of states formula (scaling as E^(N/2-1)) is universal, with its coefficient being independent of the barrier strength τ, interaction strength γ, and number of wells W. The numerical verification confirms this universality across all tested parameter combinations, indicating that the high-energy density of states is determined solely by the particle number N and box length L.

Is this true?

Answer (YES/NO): YES